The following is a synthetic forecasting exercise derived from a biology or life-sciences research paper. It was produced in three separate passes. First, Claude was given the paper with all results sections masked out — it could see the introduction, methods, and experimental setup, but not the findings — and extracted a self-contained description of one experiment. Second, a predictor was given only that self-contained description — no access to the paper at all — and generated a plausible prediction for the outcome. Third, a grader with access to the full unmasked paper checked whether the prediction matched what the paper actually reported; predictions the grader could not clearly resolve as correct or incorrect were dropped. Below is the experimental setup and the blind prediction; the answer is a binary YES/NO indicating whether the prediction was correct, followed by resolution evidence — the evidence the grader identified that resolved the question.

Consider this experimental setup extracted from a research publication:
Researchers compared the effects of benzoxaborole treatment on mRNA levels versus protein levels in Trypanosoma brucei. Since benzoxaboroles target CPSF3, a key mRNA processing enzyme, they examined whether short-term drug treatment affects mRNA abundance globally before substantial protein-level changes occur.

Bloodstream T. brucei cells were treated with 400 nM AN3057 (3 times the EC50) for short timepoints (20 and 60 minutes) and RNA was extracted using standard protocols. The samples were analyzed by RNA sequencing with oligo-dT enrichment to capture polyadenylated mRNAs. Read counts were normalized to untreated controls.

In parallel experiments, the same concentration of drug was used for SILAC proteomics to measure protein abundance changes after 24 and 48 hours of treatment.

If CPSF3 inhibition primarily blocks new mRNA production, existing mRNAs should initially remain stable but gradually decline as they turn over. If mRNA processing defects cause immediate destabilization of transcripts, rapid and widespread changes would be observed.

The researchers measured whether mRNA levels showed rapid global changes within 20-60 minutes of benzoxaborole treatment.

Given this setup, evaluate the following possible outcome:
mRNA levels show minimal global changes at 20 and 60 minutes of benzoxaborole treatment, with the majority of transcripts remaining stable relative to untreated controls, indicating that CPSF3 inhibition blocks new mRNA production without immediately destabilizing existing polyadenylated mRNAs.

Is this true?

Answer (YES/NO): NO